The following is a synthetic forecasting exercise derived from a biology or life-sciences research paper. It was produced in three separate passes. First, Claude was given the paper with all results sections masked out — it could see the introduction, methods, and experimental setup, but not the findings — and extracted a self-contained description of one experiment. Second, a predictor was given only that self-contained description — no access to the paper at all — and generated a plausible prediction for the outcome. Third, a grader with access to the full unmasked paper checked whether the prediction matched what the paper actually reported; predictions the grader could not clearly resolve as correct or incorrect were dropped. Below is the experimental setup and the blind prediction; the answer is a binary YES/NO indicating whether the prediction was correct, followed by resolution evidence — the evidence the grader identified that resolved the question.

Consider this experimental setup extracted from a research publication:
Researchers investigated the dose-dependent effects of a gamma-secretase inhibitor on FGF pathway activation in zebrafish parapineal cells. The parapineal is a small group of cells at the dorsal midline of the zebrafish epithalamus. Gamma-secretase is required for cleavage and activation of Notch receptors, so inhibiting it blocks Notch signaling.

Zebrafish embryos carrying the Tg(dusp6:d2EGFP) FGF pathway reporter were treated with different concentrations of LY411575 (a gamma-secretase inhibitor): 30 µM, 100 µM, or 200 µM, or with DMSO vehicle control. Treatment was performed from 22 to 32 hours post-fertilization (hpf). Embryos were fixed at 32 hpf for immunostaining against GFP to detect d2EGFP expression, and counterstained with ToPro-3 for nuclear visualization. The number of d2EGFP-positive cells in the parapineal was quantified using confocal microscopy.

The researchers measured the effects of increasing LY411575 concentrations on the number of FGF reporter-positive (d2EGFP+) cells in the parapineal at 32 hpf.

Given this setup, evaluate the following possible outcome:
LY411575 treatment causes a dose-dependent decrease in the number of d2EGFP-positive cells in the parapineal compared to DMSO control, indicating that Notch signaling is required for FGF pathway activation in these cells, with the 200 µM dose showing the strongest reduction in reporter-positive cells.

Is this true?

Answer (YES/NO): NO